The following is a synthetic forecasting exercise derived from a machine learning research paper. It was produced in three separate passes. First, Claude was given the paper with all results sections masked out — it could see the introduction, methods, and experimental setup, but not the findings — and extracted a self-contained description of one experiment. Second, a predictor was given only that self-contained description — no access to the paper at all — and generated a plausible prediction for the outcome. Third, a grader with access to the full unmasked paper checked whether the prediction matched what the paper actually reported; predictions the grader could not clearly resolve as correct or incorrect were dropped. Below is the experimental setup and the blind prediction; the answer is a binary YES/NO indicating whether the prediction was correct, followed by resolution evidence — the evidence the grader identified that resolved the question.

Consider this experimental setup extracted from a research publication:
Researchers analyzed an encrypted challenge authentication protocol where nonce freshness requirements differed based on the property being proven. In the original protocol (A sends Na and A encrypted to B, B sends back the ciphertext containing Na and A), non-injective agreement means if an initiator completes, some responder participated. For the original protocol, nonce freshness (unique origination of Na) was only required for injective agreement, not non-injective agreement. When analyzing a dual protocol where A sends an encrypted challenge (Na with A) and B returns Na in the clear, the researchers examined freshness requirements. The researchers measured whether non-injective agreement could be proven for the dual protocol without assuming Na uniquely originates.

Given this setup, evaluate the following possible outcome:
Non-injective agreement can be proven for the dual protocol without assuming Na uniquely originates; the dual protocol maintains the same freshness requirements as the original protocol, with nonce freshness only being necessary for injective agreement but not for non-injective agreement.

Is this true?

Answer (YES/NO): NO